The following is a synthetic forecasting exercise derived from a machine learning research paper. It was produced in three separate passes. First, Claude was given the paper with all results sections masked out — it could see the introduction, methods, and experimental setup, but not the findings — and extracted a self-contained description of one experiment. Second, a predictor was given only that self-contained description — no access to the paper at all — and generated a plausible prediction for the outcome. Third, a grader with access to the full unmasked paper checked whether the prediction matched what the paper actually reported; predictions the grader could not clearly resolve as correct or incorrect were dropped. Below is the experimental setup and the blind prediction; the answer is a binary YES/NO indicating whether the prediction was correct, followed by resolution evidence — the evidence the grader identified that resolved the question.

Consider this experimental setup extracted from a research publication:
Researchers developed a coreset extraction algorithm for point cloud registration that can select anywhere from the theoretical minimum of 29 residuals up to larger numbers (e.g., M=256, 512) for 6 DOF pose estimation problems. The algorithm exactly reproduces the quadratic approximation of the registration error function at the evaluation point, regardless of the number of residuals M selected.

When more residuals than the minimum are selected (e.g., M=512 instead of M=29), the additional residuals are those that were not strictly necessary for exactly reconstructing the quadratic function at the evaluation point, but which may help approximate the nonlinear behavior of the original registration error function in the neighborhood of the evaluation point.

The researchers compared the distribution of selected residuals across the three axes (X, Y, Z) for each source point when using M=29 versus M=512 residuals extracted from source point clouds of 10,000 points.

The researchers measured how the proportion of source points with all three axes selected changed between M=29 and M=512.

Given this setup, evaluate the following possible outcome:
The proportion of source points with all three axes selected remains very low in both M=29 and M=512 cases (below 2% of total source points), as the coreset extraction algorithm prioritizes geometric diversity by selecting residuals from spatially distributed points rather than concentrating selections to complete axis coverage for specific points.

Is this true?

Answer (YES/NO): NO